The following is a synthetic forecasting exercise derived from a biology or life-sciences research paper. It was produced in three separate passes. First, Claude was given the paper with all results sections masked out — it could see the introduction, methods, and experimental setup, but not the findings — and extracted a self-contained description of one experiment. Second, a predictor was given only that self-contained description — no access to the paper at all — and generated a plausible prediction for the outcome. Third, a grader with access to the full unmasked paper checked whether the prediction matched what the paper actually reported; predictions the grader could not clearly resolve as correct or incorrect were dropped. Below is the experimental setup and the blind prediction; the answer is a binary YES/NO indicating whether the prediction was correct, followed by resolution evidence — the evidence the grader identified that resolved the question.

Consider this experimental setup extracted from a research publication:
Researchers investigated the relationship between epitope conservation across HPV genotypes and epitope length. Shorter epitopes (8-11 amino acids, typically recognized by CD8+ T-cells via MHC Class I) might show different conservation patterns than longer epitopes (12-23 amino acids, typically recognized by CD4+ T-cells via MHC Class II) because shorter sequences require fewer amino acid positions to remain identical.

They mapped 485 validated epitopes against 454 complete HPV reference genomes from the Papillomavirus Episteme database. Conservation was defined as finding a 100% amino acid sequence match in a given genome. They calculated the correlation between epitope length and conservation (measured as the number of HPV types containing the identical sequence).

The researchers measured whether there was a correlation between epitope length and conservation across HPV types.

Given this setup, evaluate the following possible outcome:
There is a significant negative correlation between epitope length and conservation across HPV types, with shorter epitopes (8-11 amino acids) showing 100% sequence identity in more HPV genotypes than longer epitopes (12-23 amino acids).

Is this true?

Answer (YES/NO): NO